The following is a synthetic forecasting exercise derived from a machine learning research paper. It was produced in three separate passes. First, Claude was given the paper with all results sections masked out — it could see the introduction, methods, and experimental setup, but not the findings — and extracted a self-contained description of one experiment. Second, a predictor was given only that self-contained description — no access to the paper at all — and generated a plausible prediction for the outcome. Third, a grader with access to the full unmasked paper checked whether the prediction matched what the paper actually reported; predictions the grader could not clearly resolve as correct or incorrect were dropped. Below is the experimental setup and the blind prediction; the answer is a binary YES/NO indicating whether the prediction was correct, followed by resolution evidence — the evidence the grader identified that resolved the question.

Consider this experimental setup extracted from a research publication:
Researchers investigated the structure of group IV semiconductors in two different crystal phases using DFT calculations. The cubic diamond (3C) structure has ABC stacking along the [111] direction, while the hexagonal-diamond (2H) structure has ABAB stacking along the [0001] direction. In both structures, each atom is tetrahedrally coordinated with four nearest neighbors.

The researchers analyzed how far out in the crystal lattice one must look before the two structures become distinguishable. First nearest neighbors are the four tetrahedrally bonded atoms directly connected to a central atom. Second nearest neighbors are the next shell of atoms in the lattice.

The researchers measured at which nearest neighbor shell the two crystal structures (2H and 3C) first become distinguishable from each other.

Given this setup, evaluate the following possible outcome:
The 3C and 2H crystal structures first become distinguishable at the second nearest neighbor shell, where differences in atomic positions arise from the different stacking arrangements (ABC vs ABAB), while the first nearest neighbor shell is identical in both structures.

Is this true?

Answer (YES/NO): NO